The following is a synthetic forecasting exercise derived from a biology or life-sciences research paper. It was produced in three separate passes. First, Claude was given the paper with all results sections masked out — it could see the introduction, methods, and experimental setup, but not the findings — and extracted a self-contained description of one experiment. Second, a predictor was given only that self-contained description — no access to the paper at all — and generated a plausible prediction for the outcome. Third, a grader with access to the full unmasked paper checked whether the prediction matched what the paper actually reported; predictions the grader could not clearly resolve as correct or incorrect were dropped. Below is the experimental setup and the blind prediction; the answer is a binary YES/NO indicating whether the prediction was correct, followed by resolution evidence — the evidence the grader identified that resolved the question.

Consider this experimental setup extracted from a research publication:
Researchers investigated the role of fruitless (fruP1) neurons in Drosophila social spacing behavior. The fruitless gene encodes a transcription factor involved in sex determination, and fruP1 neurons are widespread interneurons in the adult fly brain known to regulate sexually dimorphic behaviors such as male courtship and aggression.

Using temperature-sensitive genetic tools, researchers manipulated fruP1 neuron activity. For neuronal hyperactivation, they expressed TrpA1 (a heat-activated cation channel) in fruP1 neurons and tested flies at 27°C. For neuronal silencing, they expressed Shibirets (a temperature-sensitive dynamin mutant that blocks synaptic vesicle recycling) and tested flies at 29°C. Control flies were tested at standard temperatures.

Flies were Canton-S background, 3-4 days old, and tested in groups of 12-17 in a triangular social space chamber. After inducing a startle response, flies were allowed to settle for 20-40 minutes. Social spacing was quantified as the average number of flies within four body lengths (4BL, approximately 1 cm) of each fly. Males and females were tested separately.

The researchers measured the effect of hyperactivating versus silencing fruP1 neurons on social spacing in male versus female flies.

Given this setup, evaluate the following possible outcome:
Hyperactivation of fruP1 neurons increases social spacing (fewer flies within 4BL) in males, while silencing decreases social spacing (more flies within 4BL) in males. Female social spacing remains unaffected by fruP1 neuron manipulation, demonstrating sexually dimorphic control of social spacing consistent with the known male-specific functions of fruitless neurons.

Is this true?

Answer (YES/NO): NO